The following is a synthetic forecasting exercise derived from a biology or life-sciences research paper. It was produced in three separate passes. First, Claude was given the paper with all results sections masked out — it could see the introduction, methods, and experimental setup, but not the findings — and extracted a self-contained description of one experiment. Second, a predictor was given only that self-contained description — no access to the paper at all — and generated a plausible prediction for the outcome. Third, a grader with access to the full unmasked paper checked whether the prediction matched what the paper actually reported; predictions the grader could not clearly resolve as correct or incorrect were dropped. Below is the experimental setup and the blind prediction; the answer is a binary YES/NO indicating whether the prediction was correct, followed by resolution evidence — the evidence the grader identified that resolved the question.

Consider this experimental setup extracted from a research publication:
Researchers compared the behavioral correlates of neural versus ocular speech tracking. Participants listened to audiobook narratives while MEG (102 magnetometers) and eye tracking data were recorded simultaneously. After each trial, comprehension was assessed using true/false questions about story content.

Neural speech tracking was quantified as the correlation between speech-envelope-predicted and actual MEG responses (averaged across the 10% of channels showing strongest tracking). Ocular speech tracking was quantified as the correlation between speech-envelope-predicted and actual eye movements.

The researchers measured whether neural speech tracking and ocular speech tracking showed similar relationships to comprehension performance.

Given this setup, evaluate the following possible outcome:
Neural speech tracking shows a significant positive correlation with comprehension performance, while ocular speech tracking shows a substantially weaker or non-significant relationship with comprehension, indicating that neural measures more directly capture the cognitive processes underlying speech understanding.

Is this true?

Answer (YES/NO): NO